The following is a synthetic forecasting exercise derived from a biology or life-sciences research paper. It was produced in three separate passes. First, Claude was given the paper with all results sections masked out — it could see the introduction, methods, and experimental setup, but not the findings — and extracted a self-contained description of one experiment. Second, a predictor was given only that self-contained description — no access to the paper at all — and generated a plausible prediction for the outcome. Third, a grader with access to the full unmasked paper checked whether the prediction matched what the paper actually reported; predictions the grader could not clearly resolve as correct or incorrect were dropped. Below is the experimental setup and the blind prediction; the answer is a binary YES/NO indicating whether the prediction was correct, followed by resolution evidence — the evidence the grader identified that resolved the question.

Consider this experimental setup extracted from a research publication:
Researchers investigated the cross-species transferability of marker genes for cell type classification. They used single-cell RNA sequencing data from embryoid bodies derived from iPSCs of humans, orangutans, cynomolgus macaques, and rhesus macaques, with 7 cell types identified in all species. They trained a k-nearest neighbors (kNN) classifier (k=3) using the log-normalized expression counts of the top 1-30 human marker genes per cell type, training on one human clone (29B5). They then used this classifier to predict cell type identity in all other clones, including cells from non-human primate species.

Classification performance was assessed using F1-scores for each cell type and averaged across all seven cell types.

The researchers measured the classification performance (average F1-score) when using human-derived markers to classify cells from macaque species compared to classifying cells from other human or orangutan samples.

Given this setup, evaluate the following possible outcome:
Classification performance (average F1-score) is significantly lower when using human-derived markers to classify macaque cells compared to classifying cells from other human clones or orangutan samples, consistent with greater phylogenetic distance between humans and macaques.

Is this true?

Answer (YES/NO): YES